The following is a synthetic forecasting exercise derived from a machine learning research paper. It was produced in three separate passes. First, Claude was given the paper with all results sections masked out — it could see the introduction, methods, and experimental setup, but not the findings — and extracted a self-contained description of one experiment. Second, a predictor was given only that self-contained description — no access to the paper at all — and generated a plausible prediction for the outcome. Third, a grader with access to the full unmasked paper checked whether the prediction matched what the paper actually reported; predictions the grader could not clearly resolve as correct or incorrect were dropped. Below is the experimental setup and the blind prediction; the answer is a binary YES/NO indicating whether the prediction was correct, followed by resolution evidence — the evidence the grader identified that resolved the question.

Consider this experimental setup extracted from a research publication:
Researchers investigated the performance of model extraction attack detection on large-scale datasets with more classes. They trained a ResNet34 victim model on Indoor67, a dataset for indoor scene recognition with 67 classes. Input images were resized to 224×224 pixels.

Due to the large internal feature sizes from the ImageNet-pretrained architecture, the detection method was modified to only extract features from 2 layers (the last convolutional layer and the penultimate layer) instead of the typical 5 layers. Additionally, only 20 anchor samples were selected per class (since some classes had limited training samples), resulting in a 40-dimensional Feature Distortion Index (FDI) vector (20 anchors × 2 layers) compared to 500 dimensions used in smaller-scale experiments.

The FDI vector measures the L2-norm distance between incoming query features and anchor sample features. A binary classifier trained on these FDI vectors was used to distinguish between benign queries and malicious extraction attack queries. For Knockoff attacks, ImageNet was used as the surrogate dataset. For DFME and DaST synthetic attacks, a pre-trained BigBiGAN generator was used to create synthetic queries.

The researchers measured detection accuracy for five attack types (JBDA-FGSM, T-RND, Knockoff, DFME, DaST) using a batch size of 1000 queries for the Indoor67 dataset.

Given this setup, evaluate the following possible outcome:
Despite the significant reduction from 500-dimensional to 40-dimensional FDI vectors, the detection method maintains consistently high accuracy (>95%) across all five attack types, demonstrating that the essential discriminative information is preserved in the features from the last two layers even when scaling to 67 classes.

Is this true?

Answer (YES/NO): NO